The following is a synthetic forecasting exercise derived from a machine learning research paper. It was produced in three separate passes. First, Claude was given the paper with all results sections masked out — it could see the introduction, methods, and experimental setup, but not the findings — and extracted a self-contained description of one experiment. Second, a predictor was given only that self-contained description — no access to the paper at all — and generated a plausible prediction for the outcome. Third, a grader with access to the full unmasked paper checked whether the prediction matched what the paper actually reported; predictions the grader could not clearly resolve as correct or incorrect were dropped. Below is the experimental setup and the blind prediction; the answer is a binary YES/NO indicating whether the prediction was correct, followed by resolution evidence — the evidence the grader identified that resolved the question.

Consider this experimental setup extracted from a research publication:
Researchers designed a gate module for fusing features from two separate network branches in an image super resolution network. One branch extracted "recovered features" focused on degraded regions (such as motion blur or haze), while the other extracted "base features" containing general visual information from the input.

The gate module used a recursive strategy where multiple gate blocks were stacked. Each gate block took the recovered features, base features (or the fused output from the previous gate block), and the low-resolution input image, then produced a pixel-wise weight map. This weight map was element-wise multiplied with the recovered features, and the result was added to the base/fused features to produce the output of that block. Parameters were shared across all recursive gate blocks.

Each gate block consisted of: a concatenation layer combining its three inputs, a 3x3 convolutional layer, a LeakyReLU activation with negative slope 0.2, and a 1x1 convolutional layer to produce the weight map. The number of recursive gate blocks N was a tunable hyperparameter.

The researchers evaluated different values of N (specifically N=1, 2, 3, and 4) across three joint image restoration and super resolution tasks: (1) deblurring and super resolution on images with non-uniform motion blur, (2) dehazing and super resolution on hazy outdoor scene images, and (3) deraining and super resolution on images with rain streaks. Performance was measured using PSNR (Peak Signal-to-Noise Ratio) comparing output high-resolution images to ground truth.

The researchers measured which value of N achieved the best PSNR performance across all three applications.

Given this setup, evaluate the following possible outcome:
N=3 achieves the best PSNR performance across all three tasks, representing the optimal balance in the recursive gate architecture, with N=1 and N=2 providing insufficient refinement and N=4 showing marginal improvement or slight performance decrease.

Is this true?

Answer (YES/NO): YES